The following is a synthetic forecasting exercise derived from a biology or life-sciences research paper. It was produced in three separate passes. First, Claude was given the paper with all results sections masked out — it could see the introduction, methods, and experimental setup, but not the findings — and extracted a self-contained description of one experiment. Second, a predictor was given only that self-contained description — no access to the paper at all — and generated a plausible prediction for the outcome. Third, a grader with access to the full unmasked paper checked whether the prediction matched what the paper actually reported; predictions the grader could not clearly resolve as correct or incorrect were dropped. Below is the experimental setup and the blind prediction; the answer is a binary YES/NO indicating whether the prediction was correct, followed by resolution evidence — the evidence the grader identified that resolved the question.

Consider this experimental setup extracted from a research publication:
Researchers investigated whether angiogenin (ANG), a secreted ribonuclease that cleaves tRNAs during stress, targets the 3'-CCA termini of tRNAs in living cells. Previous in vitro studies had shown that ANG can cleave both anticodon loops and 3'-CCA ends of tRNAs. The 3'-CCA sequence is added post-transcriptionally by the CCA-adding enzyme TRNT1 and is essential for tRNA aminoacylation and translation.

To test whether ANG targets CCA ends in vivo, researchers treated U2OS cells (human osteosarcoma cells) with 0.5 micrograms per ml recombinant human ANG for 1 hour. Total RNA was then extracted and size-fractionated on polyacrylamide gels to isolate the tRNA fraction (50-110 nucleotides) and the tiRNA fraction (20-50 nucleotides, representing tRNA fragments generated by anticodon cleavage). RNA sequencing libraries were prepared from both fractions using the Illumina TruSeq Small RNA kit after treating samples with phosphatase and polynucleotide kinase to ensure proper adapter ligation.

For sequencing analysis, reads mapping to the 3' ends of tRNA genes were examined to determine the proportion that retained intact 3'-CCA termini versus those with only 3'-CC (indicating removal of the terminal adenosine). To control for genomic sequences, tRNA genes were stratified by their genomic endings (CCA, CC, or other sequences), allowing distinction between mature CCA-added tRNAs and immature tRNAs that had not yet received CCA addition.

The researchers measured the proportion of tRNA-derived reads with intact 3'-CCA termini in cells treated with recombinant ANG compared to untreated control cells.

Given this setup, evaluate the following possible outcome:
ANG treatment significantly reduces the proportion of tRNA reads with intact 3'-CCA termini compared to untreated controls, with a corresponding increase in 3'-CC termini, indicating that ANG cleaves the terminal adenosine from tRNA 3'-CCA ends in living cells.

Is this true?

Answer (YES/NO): NO